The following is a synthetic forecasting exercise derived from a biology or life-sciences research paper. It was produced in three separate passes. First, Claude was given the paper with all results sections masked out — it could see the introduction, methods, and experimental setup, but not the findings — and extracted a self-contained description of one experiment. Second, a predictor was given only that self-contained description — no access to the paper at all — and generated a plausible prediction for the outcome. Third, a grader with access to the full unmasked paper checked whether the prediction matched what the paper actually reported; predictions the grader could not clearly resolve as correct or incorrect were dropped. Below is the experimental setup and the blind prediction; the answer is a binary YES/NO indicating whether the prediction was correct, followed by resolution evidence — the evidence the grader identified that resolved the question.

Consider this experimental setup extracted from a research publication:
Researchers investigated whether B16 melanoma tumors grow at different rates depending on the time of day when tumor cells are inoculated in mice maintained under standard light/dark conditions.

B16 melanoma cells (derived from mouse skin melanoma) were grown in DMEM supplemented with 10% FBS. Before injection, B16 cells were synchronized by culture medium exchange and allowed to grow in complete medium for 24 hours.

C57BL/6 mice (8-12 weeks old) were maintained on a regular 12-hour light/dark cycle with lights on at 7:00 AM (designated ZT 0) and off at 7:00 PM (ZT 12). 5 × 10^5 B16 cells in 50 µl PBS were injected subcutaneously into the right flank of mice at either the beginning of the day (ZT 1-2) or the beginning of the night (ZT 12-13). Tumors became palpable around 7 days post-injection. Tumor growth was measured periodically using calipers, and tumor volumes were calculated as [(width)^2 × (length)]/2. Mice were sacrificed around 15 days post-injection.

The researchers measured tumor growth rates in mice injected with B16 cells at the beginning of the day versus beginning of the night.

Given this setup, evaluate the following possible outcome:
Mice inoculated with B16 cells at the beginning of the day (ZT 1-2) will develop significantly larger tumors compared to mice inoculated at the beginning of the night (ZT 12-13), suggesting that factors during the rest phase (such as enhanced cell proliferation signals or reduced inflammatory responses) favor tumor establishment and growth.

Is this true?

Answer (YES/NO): NO